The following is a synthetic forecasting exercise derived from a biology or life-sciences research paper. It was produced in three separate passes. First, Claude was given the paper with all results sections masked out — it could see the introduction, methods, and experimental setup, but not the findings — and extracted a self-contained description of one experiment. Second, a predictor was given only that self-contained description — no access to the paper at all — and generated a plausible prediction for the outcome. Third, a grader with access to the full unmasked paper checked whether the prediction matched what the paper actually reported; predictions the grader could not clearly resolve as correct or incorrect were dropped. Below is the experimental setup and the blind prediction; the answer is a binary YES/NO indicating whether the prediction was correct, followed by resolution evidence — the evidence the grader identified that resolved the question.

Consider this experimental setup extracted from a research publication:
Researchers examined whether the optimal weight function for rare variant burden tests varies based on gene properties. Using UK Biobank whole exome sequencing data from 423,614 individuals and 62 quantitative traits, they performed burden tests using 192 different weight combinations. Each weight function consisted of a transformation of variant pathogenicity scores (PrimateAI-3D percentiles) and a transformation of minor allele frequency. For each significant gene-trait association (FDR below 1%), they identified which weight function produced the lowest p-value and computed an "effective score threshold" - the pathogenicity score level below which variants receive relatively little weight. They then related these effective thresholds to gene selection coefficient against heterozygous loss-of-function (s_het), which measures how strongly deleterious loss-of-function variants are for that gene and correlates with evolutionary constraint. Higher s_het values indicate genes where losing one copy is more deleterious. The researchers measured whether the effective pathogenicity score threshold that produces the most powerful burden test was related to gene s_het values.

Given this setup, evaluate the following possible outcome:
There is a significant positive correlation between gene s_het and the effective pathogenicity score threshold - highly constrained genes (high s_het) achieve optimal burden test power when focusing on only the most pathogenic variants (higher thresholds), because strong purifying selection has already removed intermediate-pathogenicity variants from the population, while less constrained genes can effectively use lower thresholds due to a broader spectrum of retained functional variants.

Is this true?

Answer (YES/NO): YES